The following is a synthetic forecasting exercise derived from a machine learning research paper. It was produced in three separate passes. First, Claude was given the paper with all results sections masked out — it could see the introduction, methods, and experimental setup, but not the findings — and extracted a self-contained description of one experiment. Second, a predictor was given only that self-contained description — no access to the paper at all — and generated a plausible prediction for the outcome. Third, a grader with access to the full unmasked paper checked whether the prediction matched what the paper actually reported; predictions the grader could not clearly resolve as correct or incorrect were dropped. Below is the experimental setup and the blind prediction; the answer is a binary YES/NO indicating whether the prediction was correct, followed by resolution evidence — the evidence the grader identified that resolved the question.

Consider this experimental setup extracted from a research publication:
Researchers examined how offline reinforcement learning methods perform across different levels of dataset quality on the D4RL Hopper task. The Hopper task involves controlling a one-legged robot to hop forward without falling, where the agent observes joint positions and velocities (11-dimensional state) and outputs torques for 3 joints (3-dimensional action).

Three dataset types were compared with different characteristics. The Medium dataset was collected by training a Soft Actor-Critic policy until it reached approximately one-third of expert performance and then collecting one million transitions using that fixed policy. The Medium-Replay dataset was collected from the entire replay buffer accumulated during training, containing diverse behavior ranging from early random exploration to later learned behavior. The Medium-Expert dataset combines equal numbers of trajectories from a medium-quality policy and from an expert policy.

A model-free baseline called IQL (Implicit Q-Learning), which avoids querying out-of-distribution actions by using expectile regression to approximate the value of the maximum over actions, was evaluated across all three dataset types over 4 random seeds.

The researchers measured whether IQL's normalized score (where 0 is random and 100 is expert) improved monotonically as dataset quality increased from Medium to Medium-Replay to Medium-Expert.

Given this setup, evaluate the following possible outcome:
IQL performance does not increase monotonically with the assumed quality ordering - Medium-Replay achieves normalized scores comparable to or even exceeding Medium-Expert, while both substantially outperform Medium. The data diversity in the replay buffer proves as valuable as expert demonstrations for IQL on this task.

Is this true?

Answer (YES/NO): YES